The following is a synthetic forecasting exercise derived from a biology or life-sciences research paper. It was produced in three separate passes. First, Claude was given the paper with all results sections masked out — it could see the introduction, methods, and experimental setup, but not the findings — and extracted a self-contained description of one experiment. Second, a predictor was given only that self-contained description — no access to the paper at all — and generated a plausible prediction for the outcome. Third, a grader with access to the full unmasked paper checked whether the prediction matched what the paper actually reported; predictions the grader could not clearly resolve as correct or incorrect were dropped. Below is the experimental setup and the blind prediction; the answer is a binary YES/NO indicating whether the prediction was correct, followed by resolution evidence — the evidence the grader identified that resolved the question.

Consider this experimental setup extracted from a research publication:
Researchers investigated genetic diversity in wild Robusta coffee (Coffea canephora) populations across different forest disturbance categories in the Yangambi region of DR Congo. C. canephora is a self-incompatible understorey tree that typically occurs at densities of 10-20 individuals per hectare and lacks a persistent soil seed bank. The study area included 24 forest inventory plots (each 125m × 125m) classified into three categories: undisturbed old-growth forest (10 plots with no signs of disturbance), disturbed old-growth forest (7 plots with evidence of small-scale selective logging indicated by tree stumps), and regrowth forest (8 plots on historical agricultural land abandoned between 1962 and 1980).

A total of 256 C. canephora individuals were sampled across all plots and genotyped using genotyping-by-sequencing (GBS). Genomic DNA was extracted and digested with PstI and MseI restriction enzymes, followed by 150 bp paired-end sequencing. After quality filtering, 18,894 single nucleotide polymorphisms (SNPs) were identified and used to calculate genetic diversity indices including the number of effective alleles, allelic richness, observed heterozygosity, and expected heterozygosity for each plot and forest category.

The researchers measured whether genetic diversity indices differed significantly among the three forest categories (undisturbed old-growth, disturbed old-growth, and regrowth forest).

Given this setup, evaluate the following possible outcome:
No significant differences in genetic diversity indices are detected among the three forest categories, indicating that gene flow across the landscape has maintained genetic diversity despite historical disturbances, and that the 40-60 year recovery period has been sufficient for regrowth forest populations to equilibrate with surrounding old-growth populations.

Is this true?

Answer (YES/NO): NO